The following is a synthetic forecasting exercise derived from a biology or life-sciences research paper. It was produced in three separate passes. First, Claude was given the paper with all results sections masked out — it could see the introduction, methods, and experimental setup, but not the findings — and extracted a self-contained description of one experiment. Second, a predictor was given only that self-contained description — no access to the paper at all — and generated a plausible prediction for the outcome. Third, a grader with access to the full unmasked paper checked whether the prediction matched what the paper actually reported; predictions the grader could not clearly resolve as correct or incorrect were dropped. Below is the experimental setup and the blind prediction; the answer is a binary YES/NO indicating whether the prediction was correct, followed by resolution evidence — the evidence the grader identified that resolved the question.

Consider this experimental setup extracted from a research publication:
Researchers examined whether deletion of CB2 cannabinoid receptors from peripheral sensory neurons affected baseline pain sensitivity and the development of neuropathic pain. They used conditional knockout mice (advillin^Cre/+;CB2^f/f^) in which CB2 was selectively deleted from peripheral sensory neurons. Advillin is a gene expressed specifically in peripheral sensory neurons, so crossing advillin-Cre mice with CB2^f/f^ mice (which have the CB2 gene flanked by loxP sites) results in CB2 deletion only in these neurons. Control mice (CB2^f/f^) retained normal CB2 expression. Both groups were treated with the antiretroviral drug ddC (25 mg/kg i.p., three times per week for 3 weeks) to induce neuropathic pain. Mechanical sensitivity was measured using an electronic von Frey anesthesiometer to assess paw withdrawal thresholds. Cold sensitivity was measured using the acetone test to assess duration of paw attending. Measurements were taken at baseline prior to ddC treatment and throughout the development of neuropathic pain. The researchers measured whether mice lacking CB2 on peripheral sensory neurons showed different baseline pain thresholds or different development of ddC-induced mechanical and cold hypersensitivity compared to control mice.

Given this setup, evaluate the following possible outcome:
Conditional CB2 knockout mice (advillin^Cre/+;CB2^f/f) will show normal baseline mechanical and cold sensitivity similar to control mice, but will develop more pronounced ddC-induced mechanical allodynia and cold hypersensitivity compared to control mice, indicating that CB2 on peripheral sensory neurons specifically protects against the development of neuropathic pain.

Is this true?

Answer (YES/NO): NO